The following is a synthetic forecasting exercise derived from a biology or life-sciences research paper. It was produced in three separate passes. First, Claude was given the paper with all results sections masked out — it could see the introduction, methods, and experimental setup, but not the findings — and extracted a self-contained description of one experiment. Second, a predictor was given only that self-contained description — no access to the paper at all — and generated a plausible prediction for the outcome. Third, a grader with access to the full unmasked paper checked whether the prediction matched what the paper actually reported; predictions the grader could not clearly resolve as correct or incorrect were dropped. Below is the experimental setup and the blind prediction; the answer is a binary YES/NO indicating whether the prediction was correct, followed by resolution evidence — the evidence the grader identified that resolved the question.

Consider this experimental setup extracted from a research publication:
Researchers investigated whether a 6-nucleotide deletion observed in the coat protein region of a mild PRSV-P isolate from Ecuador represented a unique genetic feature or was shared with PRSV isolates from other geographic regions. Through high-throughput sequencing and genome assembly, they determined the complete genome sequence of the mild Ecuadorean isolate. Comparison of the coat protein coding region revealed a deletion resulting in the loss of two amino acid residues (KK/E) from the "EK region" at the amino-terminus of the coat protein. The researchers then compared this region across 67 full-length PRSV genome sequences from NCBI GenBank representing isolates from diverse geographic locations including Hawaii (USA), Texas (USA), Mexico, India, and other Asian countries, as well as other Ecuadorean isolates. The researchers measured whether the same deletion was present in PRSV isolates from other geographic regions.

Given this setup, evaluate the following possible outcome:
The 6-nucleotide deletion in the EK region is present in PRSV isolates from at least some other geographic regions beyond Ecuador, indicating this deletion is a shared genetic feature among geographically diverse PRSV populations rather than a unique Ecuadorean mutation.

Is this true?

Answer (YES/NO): YES